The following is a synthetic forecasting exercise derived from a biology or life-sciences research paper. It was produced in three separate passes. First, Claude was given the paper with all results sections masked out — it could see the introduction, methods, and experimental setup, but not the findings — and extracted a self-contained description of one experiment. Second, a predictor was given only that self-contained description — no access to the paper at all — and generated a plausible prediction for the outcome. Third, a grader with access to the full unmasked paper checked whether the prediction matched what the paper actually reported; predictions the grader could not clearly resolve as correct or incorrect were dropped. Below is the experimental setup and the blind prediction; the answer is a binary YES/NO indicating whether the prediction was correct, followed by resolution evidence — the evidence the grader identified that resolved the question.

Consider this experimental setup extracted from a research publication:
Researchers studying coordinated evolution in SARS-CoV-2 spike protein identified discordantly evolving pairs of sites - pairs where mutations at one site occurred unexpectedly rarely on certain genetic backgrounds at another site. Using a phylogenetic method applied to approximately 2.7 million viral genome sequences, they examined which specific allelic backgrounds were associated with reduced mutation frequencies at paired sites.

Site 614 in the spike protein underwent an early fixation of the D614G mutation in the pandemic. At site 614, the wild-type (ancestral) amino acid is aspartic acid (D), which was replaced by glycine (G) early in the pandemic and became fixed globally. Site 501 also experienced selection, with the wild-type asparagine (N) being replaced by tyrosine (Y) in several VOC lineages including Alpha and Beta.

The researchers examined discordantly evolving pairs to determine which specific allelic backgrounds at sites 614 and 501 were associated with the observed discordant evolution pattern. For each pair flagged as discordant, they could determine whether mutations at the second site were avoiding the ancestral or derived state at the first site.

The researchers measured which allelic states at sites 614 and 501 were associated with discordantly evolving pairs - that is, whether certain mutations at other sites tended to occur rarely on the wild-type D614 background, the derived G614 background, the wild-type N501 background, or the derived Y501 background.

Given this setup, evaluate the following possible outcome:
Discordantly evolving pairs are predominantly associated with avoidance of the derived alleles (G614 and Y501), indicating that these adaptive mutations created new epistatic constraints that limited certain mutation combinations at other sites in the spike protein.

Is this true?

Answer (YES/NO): NO